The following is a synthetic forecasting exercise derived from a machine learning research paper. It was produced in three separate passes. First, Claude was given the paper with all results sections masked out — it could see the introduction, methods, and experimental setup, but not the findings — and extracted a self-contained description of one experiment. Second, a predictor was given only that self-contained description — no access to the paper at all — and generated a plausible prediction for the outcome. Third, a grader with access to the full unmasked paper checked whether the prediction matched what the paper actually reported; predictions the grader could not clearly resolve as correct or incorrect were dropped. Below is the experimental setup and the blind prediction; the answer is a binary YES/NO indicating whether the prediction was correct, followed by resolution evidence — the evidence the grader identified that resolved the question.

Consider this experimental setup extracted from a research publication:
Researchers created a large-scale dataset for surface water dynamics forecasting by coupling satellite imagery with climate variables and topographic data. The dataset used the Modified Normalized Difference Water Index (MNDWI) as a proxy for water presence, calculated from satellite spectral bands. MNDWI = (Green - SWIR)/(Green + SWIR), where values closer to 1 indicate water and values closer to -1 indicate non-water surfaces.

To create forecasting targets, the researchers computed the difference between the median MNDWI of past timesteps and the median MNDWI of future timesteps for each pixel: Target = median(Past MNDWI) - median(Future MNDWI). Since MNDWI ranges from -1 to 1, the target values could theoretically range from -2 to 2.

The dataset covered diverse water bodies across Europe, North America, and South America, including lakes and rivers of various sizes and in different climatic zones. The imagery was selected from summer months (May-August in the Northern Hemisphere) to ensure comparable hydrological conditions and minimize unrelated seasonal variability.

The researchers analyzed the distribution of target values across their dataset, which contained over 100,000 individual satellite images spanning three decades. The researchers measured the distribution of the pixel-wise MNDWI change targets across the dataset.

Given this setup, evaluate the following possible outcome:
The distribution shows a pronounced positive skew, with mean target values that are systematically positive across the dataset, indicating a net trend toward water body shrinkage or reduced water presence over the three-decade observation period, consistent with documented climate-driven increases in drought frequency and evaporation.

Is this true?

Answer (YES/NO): NO